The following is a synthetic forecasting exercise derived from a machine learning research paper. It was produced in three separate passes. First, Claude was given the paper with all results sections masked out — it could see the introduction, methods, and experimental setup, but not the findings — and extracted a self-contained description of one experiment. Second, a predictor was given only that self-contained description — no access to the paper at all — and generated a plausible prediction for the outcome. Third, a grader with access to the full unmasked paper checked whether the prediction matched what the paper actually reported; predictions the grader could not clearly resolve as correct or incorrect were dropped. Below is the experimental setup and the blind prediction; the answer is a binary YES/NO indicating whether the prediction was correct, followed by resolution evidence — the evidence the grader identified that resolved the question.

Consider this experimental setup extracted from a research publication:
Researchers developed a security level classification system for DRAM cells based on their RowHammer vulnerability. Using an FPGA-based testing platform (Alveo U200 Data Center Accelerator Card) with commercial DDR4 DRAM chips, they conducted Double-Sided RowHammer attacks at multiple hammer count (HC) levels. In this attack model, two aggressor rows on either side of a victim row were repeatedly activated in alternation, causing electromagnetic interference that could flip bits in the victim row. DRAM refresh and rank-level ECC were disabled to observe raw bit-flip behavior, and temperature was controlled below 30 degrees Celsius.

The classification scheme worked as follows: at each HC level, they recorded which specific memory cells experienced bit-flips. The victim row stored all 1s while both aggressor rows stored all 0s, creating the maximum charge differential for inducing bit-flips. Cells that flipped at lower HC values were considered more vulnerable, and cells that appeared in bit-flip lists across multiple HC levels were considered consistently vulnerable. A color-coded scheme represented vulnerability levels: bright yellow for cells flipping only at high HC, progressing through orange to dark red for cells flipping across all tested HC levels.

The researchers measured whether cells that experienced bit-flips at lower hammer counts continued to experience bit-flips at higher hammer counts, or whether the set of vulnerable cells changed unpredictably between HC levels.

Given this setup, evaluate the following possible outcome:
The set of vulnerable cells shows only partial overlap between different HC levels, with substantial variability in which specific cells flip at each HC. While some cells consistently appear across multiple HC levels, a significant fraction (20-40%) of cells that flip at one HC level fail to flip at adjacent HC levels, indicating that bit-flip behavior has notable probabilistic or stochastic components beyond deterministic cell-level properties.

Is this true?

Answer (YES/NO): NO